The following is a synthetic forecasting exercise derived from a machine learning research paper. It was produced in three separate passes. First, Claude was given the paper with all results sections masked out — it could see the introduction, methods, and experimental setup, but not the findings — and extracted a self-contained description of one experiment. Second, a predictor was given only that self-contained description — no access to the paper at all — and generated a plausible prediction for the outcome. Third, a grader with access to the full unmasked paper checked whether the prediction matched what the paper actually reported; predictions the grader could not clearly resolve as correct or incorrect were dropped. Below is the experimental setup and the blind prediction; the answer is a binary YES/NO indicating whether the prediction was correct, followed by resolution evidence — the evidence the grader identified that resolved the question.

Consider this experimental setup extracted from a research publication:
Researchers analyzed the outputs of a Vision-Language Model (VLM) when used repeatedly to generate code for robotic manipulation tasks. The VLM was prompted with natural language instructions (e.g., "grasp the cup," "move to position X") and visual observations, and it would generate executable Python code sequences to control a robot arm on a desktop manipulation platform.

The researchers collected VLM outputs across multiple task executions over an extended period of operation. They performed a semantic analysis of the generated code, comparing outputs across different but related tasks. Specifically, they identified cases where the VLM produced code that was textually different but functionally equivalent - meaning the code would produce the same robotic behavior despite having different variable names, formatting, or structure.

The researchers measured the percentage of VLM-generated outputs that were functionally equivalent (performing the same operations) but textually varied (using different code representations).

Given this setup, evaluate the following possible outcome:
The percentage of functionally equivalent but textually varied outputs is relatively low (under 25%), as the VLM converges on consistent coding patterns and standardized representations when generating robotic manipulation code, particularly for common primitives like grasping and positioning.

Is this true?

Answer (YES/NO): NO